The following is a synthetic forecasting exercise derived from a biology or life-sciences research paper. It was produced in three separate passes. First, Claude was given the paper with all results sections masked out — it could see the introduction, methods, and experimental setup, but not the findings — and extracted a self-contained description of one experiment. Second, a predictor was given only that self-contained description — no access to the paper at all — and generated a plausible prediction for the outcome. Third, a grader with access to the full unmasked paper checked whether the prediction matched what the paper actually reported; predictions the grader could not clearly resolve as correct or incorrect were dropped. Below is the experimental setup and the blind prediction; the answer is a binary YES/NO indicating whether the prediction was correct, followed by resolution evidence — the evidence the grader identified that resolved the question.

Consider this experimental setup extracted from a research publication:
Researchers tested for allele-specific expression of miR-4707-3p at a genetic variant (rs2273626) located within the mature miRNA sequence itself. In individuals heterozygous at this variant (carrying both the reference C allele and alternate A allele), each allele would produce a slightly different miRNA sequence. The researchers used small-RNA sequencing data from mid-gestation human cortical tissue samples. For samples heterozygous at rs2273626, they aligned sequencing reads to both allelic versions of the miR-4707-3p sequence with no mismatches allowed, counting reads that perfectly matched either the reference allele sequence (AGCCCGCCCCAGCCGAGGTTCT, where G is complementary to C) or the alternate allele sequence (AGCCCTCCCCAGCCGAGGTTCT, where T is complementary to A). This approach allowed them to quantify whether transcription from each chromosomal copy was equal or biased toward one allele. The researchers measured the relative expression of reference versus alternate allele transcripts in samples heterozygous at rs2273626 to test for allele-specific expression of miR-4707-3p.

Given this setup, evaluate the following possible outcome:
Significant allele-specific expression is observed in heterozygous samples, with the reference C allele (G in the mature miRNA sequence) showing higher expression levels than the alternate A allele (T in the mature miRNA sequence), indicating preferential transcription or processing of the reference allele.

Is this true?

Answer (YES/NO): YES